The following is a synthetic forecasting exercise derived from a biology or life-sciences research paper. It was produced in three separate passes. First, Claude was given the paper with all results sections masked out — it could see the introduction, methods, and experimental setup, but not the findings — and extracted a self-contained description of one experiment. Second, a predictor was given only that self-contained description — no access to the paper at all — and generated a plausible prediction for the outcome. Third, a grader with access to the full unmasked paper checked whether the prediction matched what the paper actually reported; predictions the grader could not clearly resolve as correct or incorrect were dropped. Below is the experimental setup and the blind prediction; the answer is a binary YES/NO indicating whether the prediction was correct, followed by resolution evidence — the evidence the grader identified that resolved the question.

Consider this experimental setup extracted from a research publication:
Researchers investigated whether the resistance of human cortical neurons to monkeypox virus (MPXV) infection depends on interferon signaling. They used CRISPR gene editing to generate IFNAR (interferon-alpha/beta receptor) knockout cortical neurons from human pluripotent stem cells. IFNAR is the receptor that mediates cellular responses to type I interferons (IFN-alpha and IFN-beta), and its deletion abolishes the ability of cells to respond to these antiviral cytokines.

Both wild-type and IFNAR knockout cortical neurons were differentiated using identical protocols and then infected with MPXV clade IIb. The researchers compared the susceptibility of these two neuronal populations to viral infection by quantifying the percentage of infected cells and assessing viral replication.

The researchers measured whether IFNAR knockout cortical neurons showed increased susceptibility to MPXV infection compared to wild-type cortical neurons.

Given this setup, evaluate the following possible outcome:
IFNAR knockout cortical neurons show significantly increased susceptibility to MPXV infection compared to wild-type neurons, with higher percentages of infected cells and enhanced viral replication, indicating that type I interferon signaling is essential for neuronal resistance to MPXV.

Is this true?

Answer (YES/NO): NO